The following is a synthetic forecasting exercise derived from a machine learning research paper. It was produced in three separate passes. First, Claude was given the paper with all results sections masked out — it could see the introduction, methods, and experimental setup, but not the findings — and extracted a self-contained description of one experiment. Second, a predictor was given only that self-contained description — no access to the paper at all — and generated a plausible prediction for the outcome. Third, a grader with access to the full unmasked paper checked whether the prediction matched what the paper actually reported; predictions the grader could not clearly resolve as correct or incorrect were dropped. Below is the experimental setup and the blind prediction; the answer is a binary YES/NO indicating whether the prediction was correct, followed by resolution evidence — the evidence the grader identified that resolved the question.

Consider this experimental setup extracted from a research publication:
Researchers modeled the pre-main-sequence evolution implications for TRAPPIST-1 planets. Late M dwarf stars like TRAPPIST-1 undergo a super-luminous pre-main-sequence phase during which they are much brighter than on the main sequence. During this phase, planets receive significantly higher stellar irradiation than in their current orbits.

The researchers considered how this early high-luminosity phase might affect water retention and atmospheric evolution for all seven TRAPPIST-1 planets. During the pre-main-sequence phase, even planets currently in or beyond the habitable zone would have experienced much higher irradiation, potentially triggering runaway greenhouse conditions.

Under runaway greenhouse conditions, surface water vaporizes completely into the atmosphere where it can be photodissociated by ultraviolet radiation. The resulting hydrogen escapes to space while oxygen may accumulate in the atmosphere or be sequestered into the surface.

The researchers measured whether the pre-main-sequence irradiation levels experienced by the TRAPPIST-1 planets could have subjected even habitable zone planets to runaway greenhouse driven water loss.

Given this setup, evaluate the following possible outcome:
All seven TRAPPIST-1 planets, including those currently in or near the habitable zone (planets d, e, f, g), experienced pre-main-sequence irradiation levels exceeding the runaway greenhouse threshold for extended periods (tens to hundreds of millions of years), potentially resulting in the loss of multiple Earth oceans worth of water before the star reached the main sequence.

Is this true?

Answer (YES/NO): YES